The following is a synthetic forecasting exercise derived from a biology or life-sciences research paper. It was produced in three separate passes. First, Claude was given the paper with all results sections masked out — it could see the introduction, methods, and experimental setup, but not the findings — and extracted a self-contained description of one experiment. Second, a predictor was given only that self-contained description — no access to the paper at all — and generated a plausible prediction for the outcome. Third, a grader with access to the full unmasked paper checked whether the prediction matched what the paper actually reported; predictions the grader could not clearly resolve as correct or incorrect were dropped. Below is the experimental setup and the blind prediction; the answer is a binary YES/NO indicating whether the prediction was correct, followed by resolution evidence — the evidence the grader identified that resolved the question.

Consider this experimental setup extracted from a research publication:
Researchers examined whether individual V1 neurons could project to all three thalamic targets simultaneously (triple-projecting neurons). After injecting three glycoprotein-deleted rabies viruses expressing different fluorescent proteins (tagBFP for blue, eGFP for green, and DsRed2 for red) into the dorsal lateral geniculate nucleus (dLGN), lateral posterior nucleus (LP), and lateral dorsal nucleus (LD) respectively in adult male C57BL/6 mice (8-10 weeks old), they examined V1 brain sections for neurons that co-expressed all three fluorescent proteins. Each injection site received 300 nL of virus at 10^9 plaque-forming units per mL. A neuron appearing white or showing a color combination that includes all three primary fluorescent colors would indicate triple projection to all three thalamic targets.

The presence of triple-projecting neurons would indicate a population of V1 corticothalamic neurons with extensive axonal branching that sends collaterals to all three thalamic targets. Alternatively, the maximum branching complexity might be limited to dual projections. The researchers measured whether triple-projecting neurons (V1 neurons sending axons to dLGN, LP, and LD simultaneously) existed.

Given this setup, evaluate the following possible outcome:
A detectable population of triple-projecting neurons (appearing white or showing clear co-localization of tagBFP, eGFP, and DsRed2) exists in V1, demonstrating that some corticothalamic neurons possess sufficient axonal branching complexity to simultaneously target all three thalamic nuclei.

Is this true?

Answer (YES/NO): NO